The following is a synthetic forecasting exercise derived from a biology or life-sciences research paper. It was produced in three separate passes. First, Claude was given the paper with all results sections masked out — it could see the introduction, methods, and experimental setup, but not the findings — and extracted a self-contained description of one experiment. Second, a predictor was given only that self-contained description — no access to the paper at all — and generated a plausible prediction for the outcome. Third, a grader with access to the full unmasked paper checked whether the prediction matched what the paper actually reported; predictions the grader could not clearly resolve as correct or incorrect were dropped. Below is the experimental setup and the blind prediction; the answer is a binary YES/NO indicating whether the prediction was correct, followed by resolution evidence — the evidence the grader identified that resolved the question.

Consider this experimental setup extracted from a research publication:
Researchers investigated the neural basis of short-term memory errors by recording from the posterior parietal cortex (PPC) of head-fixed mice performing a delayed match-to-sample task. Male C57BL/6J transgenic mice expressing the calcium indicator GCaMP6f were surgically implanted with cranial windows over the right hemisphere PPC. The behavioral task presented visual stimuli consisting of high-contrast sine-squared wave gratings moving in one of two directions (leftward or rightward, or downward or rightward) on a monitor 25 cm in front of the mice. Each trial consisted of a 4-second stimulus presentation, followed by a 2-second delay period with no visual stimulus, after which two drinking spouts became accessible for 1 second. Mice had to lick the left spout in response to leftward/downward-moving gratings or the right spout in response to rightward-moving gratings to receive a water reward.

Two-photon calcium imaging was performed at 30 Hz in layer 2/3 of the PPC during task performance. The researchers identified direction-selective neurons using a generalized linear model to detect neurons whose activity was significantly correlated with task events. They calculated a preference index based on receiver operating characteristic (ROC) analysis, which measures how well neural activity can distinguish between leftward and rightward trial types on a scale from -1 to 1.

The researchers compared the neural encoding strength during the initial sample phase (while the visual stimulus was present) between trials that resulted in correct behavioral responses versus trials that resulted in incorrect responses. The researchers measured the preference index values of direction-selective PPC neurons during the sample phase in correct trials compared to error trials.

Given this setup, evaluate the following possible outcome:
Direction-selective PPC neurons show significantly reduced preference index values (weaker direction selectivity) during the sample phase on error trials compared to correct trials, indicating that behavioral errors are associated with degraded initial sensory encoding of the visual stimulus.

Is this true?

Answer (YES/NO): NO